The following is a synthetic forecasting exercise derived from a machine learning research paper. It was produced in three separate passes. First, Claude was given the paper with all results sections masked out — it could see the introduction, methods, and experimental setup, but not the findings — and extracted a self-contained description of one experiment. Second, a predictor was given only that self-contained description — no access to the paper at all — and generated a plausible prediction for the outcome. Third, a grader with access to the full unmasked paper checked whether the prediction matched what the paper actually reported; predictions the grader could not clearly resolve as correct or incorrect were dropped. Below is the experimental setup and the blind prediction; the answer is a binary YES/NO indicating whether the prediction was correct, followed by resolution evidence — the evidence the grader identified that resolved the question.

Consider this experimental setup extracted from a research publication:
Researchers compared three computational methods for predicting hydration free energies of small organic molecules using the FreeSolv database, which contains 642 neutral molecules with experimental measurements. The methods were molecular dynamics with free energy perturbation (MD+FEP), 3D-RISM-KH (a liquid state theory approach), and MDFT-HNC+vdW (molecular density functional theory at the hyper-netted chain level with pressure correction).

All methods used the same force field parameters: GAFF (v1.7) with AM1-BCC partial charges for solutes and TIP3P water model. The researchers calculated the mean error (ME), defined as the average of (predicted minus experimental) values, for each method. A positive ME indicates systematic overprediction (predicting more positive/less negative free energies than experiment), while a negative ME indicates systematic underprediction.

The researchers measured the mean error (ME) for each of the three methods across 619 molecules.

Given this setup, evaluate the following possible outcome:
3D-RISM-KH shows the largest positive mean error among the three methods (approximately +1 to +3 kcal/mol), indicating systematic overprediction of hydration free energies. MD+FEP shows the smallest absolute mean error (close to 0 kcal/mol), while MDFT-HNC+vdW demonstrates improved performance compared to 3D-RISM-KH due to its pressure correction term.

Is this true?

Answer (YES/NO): NO